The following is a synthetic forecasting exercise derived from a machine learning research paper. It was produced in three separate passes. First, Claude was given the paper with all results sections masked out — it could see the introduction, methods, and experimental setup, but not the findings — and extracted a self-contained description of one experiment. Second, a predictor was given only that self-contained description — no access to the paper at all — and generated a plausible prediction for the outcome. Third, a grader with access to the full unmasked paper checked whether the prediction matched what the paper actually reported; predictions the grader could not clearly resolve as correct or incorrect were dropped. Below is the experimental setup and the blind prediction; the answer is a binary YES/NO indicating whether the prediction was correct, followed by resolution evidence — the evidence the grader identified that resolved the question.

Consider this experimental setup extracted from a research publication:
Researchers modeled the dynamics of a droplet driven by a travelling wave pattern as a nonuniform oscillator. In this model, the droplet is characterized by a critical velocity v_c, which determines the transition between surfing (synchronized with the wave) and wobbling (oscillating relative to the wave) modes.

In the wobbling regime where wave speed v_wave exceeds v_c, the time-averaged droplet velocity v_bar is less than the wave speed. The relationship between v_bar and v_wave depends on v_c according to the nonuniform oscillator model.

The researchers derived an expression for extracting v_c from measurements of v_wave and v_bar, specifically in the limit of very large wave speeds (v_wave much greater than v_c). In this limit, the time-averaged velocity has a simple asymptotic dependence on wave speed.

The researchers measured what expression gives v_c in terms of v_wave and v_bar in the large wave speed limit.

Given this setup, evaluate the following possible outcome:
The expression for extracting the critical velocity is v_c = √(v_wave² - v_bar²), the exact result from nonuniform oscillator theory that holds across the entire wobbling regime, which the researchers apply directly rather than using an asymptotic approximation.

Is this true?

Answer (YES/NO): NO